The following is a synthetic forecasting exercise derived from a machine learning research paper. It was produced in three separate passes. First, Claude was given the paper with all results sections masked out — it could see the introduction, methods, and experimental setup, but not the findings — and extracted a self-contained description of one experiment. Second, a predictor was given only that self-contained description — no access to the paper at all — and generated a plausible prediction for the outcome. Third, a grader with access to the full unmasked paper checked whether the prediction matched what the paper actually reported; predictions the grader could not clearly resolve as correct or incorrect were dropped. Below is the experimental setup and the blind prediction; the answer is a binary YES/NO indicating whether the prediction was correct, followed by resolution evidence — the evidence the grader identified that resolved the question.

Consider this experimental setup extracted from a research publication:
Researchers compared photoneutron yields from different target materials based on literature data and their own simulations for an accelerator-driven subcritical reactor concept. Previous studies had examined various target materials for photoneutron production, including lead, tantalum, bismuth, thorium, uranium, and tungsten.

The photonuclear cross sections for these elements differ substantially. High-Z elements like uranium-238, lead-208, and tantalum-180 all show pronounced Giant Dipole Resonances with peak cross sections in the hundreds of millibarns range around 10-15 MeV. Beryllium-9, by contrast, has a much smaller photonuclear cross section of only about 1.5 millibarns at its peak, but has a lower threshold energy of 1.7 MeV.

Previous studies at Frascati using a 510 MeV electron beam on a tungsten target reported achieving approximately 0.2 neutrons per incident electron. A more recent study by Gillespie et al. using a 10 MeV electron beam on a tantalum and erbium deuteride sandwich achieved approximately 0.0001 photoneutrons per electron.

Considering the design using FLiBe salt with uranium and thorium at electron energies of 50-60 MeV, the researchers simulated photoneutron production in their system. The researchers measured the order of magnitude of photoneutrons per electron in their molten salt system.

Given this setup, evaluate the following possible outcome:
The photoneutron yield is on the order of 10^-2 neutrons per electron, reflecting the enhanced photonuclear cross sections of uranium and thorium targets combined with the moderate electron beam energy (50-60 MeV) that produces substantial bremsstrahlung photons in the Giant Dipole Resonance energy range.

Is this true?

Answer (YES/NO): YES